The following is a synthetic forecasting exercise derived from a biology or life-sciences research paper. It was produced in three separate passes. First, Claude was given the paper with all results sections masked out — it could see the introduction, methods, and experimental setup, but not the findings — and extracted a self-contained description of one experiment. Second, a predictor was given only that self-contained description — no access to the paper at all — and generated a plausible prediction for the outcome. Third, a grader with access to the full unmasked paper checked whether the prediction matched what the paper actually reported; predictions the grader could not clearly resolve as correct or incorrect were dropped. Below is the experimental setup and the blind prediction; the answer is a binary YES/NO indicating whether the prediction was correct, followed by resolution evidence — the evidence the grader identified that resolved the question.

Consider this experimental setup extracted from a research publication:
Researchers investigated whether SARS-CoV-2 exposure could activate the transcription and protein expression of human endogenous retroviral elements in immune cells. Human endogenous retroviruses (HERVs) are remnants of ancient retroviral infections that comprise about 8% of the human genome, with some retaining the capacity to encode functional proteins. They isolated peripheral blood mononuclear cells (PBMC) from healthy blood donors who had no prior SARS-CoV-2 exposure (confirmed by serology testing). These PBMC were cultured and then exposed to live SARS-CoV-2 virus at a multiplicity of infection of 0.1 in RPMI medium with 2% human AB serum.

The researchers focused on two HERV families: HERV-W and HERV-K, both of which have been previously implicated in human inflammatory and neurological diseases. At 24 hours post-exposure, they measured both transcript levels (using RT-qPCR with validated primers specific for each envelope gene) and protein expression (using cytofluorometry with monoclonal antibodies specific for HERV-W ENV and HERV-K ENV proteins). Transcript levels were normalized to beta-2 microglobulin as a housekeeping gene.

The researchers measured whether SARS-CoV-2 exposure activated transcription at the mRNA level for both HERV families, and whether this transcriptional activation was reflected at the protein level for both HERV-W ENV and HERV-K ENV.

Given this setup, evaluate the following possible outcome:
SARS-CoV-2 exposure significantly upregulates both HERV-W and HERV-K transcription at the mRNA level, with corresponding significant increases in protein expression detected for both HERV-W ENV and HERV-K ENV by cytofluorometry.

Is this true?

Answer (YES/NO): NO